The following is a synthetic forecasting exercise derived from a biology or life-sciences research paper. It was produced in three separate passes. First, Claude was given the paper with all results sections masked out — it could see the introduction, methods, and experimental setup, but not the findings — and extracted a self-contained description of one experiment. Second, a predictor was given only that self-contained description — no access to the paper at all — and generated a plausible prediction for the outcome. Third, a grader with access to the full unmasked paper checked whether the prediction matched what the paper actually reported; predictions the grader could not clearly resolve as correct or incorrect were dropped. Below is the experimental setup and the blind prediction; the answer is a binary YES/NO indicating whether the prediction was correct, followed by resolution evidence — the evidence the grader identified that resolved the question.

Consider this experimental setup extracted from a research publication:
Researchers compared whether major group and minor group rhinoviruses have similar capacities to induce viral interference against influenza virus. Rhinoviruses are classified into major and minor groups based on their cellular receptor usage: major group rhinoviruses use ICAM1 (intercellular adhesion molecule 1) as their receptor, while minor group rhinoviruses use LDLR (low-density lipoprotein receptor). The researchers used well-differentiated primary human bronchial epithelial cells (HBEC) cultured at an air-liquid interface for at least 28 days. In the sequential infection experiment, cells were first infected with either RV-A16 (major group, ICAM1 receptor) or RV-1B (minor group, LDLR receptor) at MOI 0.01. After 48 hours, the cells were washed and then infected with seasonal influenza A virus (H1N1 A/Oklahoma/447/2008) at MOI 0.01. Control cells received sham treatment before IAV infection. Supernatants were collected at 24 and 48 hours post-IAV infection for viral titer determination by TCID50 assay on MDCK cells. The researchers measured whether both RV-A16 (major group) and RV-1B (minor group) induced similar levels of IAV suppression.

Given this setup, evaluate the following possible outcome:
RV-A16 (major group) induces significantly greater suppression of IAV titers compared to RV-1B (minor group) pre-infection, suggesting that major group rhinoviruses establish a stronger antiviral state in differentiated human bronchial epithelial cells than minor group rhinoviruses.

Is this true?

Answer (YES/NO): NO